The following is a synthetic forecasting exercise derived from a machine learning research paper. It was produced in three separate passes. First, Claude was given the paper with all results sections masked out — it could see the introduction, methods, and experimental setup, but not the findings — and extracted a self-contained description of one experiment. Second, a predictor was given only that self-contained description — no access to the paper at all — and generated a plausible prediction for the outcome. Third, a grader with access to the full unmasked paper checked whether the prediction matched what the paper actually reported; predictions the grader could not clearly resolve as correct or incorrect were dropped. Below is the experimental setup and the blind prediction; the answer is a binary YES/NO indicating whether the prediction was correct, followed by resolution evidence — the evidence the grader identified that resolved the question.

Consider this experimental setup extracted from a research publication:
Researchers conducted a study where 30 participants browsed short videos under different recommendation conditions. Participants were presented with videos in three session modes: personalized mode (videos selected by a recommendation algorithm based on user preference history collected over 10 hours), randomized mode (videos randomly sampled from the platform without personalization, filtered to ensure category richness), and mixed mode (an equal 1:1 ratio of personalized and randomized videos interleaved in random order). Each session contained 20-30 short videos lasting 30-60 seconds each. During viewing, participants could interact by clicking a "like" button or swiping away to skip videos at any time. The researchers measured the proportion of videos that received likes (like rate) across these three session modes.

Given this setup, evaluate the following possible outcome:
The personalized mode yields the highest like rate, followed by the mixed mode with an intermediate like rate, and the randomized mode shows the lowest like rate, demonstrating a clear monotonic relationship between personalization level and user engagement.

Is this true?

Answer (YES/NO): NO